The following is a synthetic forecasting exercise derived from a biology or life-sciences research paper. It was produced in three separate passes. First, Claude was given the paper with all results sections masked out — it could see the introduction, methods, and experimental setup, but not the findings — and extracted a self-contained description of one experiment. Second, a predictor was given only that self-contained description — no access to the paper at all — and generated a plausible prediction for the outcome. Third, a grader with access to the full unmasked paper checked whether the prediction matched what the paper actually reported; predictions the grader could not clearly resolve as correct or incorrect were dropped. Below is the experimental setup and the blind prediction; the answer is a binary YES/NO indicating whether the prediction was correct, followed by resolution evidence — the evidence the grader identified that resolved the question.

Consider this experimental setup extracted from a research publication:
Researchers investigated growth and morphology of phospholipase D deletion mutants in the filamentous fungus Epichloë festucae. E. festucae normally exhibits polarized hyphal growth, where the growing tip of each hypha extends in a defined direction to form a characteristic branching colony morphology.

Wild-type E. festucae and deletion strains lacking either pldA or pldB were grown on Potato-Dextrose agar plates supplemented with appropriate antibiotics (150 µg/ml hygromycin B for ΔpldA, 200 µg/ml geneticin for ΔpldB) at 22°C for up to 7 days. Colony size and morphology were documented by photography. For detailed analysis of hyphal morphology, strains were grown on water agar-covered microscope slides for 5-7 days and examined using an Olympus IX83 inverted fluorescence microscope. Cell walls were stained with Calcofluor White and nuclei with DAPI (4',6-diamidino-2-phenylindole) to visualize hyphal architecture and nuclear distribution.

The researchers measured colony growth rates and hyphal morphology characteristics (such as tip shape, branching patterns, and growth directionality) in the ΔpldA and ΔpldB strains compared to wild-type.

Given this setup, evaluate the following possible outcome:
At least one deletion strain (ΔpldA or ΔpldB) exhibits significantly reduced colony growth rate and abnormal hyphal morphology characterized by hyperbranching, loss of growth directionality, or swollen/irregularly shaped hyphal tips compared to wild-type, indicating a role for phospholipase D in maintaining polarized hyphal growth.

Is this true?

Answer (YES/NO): YES